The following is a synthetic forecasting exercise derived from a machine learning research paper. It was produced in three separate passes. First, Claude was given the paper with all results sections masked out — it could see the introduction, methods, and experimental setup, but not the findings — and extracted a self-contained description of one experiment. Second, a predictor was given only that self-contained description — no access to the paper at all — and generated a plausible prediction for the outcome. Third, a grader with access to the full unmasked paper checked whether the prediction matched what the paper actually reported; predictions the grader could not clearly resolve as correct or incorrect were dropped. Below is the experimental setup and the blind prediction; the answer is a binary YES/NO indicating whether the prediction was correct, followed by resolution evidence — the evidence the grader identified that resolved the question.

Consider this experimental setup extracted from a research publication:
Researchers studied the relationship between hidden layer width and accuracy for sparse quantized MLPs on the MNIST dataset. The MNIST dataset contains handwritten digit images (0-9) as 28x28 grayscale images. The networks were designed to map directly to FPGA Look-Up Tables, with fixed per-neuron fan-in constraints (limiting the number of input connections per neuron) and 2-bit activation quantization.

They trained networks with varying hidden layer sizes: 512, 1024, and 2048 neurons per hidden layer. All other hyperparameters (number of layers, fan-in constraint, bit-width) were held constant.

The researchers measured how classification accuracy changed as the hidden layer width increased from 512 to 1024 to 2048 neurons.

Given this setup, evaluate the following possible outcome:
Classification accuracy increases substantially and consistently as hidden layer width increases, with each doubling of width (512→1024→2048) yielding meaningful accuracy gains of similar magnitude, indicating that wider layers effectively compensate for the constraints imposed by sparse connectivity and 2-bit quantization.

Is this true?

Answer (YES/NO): NO